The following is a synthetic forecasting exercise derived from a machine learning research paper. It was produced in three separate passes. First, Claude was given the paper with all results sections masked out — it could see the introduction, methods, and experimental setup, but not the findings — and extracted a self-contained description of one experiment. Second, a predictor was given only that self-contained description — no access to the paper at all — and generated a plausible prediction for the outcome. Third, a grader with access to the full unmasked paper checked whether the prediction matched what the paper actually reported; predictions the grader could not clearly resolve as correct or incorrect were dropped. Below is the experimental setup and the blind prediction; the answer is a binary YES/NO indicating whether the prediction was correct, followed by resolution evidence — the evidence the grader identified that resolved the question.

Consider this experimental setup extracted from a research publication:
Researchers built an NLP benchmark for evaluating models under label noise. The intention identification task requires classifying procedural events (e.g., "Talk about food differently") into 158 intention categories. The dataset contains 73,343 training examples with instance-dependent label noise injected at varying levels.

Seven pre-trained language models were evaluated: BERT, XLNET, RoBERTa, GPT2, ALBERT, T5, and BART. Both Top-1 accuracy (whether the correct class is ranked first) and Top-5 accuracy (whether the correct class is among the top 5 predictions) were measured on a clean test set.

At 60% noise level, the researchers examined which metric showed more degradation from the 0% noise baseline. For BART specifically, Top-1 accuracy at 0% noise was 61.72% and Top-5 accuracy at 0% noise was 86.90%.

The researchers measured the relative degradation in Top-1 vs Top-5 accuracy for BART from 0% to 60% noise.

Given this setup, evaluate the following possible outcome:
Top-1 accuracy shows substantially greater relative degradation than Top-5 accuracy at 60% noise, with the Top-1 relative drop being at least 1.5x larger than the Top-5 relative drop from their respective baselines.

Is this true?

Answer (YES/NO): YES